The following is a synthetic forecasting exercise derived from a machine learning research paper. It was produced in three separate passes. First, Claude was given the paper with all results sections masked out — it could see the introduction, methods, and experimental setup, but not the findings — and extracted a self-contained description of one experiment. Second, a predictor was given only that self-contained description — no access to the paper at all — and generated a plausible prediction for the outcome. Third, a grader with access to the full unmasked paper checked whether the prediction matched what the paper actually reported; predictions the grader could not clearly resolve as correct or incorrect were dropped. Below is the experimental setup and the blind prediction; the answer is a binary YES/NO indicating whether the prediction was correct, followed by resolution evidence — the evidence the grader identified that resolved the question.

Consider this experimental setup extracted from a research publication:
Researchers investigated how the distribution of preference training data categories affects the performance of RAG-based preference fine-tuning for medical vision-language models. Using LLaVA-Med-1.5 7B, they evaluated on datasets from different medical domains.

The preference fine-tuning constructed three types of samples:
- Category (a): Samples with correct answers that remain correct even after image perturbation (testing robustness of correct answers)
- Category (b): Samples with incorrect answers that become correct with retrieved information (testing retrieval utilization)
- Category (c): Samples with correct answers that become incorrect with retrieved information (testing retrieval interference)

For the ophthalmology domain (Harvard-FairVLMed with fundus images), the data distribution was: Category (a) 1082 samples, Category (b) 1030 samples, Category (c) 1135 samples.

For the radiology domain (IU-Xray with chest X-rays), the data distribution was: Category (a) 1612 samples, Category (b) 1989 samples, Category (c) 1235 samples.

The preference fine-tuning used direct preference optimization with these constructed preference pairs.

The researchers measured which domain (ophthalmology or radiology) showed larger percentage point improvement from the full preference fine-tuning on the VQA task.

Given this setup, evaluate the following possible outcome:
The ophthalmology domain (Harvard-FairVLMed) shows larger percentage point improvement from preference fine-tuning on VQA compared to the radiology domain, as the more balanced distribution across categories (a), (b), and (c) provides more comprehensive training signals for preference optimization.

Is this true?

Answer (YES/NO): YES